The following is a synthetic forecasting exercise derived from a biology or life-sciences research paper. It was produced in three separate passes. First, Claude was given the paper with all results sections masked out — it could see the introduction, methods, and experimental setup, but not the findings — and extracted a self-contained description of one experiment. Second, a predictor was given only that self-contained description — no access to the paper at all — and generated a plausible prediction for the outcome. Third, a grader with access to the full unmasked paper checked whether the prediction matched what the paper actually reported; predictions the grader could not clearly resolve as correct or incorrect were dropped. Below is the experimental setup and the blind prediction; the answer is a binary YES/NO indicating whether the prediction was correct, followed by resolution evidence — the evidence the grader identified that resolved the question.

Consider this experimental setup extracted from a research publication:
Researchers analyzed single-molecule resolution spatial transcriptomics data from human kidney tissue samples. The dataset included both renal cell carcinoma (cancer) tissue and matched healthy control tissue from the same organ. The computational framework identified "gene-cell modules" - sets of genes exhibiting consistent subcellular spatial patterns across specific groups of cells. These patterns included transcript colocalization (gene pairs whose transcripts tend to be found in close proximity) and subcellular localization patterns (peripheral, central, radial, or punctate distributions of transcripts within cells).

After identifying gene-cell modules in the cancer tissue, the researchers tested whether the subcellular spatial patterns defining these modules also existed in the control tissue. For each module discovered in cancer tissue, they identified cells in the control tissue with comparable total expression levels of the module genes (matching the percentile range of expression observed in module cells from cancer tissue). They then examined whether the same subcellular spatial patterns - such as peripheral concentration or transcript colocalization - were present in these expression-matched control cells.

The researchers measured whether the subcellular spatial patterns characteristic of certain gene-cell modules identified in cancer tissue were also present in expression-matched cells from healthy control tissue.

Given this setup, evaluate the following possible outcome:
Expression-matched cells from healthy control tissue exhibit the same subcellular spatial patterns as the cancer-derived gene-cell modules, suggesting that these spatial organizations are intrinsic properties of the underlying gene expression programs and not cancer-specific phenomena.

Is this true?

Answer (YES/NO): NO